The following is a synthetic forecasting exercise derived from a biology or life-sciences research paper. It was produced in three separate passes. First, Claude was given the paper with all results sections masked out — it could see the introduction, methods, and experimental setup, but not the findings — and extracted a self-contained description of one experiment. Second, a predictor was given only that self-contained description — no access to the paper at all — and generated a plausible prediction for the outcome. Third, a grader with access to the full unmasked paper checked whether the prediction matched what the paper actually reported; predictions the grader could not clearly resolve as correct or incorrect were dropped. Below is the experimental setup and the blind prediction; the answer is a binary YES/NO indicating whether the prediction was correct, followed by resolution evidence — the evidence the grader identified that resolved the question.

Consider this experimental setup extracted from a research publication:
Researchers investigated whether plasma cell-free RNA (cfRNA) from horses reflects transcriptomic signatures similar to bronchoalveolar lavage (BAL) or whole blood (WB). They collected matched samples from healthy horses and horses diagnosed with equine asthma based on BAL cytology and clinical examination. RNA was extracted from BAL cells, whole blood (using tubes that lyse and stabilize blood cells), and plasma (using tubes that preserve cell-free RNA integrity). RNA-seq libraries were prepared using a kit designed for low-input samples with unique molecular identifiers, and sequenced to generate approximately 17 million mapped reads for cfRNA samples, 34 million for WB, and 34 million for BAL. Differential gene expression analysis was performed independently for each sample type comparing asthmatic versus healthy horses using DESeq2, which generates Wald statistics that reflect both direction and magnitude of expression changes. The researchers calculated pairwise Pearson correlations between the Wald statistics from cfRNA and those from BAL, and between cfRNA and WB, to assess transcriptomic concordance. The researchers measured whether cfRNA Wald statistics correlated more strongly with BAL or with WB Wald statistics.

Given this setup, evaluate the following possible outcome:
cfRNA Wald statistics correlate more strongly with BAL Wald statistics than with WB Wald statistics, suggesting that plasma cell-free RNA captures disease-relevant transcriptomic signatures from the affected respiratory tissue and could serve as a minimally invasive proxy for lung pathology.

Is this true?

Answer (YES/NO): NO